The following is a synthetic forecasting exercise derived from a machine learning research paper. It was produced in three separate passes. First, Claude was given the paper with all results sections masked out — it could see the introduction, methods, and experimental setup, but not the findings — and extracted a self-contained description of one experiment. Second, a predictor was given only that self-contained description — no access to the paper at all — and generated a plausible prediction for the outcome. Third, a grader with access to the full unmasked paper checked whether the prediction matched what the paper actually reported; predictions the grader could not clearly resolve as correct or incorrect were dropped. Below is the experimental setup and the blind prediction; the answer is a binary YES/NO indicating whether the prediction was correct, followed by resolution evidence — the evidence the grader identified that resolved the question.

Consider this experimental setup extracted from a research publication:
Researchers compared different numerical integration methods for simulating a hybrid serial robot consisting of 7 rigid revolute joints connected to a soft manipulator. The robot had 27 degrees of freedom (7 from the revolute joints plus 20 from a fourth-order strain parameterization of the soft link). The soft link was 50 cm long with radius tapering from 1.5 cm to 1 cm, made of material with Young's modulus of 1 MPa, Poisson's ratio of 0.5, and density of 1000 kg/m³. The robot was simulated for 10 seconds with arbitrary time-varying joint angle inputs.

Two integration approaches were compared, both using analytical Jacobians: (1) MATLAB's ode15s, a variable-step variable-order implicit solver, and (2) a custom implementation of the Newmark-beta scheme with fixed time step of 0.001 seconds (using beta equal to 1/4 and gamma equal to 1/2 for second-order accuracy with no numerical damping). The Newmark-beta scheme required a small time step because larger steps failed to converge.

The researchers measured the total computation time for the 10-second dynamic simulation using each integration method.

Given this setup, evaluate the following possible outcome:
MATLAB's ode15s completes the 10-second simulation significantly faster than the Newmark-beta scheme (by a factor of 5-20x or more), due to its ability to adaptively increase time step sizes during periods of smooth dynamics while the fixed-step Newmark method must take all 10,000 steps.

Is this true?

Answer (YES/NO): YES